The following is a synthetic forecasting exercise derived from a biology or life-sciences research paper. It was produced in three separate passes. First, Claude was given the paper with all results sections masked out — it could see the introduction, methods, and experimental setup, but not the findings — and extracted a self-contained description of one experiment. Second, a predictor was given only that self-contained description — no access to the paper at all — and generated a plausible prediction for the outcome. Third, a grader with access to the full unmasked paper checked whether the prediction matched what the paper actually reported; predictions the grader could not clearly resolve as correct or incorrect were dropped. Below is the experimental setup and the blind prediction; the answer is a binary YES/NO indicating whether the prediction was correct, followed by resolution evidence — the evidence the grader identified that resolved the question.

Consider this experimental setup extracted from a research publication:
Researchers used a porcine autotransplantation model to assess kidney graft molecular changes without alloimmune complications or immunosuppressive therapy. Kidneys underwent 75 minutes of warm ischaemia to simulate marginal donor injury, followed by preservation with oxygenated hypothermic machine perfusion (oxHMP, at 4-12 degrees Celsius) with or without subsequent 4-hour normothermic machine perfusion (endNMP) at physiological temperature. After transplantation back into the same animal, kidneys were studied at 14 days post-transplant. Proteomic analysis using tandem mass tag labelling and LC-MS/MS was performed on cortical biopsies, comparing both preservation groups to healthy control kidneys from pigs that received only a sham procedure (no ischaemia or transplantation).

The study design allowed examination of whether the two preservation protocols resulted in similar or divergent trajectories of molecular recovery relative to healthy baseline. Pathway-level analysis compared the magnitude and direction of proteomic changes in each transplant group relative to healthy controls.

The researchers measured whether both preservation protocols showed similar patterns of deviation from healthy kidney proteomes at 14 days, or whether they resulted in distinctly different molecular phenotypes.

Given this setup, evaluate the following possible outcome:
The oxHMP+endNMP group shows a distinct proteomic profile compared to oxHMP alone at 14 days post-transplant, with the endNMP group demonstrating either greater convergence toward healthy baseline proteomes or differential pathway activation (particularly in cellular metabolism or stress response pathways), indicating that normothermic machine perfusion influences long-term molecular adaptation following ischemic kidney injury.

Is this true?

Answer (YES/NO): YES